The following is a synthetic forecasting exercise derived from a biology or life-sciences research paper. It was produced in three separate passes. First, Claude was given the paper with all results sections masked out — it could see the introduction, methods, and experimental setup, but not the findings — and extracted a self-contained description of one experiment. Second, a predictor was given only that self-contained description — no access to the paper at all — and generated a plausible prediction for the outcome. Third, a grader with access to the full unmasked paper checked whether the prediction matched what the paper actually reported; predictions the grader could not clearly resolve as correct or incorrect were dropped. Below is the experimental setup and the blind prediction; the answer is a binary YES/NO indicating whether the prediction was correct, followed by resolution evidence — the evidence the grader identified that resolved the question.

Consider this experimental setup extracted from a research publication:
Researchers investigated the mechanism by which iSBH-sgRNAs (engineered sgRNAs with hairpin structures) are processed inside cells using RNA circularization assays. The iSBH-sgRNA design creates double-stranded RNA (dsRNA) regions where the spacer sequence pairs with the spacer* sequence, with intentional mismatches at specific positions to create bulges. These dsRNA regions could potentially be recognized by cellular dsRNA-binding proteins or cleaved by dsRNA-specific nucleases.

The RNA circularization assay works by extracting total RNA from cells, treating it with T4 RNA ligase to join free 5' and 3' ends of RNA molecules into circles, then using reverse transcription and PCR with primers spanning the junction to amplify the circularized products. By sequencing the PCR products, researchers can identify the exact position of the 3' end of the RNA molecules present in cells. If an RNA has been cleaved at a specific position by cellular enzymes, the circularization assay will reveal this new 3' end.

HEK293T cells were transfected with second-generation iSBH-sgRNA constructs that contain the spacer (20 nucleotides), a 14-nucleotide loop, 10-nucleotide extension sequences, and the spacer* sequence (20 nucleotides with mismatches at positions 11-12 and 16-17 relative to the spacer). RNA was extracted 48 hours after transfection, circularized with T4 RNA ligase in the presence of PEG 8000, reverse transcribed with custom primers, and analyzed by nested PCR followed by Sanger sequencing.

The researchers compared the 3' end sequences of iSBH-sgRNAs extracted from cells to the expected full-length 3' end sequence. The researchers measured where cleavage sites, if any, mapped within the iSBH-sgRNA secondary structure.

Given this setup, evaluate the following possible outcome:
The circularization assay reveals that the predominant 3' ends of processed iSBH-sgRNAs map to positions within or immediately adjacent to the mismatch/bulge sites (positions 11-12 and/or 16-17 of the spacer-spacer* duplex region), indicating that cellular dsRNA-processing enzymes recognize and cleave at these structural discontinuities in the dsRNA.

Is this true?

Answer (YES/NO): NO